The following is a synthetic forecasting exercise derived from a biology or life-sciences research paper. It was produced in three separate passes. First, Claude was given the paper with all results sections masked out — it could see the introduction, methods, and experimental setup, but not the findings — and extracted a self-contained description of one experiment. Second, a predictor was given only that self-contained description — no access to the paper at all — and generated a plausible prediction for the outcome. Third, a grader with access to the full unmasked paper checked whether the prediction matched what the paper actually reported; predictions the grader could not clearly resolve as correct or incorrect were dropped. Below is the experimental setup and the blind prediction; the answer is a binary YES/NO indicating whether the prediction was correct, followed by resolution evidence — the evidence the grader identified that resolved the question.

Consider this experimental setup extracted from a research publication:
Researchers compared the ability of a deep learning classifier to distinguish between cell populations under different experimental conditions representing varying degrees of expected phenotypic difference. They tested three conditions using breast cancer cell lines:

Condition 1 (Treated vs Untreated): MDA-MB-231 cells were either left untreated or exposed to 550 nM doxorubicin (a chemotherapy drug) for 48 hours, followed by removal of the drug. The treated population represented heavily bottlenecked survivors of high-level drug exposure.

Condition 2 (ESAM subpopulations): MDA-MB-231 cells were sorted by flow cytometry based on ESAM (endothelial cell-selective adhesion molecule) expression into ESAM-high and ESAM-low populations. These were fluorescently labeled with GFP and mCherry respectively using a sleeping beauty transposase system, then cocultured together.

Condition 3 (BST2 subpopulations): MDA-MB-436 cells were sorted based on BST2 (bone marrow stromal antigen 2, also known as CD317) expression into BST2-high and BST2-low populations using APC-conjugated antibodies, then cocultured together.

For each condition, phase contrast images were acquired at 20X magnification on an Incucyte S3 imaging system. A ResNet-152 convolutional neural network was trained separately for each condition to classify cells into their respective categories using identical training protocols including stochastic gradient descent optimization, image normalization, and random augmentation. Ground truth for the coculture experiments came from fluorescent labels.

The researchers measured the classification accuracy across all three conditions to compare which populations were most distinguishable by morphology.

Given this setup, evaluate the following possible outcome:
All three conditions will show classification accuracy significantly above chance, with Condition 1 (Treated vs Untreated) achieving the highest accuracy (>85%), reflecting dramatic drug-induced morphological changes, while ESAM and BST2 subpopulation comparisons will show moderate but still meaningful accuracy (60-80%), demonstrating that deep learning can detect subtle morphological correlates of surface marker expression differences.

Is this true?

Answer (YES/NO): YES